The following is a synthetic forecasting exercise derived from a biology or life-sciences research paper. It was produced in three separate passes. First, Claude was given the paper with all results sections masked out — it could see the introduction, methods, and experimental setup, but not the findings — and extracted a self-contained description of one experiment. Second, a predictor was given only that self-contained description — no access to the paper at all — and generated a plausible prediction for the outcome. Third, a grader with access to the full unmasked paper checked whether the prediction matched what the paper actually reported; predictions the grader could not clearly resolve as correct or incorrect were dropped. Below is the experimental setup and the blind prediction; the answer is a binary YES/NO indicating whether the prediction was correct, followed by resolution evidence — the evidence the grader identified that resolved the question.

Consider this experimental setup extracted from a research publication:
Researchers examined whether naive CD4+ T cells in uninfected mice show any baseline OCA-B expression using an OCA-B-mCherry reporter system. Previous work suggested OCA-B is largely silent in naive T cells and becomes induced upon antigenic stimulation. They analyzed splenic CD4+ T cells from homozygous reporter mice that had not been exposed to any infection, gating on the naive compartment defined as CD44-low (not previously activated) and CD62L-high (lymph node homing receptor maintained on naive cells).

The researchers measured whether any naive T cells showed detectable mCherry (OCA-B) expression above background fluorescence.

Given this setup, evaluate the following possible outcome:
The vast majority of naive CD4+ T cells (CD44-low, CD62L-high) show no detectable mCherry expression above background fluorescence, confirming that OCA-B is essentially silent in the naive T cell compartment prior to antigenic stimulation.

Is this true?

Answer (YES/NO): NO